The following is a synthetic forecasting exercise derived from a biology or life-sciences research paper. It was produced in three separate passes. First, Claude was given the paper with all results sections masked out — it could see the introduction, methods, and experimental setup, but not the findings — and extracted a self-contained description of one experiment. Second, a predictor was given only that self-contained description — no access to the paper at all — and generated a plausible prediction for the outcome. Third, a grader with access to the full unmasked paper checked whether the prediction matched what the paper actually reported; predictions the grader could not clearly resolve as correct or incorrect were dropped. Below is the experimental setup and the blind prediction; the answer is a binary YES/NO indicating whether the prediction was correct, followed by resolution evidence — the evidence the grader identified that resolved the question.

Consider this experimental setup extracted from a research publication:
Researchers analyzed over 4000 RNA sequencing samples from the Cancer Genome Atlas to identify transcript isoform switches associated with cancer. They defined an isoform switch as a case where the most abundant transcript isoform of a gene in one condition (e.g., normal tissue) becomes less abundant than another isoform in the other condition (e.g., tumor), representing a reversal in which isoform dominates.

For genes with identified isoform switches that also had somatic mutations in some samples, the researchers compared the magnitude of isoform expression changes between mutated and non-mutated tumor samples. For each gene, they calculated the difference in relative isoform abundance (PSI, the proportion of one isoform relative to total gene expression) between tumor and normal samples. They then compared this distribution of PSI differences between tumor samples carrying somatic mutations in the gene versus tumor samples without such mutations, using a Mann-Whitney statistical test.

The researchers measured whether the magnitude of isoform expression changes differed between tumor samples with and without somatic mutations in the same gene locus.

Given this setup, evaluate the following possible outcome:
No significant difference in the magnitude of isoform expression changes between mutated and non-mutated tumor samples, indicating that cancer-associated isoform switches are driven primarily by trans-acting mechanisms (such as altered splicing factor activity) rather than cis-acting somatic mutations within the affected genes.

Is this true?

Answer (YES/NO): YES